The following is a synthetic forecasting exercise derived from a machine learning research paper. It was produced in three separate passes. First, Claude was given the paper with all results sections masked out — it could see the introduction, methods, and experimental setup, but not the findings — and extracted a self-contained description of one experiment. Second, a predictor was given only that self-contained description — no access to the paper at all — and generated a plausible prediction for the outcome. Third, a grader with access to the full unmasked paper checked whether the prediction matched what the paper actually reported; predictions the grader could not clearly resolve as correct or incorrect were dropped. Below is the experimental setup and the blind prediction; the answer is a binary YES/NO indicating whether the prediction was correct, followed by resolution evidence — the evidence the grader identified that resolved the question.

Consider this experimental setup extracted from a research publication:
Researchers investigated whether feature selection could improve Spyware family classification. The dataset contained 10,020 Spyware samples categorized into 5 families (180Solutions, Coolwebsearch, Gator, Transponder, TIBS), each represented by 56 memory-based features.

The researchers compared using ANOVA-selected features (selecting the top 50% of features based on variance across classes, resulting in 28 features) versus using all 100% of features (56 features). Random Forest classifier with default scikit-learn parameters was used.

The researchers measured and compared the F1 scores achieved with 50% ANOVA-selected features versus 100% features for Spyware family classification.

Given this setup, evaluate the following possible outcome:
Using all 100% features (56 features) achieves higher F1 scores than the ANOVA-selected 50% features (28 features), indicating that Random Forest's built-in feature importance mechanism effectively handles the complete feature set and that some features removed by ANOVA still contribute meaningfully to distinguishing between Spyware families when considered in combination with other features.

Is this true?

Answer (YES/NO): NO